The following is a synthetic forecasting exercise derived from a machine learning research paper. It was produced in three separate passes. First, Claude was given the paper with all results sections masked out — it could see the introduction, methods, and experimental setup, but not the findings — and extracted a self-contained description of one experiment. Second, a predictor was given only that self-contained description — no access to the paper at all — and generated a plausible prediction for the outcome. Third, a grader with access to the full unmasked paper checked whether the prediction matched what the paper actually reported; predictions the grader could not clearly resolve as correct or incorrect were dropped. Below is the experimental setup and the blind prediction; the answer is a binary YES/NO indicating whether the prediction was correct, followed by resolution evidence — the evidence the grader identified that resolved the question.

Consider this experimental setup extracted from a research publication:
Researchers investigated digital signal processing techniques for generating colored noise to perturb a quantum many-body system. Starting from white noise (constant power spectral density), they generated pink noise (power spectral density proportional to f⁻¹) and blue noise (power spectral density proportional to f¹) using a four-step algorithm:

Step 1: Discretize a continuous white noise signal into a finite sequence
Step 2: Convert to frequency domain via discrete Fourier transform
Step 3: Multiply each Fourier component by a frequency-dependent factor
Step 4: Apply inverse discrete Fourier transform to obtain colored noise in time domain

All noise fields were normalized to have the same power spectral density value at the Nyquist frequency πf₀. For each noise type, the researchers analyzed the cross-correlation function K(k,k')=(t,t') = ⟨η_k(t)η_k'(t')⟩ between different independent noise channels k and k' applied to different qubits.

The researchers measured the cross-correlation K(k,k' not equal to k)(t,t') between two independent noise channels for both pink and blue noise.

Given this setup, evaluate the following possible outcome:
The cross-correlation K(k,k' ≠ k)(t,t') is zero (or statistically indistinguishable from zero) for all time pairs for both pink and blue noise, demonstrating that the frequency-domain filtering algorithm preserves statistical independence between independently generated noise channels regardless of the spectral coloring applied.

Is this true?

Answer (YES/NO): YES